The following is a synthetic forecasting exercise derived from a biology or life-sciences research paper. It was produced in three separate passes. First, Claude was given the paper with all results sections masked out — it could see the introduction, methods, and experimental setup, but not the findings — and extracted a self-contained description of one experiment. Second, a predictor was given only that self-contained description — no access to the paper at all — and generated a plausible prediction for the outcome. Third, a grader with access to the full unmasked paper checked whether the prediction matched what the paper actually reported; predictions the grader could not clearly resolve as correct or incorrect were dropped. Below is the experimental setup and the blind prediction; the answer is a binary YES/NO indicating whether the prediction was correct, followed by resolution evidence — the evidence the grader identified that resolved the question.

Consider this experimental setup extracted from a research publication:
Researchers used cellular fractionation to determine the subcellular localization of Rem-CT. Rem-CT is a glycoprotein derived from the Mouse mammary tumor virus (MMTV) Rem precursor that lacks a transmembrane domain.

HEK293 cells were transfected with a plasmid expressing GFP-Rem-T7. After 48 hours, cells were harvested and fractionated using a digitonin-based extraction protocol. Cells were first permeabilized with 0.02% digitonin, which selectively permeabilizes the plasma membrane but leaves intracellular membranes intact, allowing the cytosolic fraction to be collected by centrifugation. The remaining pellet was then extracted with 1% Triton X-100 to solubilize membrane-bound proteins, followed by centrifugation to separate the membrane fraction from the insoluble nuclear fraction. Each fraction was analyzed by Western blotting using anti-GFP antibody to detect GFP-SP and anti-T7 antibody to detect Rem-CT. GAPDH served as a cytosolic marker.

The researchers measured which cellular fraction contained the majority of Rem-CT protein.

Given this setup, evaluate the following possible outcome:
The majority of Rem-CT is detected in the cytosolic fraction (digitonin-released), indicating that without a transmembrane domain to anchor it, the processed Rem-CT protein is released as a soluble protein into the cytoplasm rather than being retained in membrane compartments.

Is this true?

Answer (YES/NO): NO